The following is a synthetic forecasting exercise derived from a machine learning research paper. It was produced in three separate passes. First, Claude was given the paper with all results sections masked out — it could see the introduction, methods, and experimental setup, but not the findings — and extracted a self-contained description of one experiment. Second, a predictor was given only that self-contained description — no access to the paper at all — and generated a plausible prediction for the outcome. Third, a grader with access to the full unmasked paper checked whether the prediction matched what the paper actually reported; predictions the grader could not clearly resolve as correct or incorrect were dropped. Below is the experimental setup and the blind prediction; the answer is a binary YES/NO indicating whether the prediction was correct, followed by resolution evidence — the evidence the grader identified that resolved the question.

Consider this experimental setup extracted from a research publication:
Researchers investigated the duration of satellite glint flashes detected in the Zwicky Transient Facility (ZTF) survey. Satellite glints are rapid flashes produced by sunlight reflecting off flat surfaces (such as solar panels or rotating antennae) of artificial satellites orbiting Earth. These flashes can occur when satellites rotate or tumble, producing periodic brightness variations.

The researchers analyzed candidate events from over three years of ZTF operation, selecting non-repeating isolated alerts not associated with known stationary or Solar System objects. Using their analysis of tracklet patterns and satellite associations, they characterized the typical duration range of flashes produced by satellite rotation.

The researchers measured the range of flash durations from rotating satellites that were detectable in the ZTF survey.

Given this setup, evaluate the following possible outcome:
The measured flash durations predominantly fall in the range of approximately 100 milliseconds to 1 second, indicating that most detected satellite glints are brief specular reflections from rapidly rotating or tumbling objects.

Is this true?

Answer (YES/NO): NO